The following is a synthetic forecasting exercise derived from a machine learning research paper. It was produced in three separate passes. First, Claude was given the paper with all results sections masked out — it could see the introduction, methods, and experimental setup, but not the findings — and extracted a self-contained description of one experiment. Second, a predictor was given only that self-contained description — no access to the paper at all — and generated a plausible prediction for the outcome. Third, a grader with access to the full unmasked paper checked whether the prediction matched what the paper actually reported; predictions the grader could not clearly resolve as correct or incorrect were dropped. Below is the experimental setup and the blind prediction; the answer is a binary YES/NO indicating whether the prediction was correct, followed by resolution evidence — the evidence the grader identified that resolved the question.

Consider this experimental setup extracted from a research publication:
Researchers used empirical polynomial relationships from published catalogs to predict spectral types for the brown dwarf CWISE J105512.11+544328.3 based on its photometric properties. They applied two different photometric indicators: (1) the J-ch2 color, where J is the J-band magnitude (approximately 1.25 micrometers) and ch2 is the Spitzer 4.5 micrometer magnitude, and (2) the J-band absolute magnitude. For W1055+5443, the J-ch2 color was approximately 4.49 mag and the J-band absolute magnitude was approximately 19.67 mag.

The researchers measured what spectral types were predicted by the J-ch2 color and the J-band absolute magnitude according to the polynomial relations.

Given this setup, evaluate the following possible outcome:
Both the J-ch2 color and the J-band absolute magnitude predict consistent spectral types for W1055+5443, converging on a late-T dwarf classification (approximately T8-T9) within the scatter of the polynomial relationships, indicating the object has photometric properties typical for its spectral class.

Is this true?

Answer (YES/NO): NO